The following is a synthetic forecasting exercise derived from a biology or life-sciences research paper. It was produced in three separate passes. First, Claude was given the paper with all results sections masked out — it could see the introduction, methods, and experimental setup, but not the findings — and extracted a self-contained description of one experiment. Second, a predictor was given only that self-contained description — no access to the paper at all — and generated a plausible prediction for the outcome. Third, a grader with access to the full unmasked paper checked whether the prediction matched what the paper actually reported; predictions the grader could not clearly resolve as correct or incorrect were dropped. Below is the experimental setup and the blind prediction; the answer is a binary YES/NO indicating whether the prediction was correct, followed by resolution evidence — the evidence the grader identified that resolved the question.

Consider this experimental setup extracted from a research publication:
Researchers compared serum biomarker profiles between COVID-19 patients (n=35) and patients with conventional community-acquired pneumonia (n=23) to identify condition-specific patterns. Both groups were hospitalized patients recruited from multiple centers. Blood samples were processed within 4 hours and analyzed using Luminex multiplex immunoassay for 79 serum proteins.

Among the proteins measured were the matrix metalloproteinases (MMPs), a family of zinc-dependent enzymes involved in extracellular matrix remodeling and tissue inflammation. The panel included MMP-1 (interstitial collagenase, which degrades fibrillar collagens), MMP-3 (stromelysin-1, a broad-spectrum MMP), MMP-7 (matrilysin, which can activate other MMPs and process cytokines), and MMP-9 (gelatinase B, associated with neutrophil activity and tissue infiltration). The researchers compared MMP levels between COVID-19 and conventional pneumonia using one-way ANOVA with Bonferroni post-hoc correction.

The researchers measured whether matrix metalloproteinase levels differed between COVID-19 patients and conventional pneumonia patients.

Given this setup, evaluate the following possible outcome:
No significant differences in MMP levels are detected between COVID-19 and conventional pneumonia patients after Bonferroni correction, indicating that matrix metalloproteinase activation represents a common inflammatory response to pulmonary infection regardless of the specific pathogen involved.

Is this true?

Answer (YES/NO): NO